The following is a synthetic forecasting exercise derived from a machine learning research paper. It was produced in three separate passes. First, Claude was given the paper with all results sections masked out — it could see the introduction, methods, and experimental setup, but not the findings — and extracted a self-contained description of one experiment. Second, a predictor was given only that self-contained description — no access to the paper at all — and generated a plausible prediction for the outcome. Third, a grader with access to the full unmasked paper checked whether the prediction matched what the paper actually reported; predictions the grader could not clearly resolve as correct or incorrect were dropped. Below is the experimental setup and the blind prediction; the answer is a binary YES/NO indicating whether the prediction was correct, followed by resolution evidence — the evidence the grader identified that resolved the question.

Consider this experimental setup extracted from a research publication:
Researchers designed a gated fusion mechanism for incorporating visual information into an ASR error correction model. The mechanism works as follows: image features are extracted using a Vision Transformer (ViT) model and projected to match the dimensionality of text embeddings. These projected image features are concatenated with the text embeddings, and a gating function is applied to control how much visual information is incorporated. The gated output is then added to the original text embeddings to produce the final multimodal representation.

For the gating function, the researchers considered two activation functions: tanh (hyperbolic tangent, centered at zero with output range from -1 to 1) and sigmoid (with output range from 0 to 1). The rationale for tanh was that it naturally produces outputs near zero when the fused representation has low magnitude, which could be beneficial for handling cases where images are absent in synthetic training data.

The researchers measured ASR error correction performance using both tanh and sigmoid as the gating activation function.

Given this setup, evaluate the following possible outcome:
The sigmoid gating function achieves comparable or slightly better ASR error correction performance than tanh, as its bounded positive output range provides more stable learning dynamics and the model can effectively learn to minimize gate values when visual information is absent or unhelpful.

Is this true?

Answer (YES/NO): YES